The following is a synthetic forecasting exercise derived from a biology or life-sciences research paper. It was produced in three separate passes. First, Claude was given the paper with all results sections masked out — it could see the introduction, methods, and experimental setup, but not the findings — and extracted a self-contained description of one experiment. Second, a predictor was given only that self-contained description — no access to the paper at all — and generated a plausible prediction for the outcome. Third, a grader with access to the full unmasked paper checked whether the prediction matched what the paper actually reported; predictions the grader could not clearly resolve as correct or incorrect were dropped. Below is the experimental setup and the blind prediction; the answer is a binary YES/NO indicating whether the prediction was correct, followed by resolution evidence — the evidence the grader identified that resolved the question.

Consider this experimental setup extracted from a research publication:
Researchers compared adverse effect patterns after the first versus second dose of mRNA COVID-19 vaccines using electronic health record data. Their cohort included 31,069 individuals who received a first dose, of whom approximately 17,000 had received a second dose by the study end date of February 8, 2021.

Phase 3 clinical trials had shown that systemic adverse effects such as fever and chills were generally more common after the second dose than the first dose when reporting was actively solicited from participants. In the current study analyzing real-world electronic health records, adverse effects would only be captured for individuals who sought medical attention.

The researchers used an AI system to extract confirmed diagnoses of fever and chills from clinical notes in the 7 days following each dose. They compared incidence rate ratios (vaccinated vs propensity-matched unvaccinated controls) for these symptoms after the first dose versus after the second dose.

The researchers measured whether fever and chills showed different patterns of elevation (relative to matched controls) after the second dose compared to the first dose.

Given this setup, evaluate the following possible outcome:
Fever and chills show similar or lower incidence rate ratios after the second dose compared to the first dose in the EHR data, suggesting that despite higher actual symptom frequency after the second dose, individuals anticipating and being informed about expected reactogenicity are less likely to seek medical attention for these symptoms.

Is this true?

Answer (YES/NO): YES